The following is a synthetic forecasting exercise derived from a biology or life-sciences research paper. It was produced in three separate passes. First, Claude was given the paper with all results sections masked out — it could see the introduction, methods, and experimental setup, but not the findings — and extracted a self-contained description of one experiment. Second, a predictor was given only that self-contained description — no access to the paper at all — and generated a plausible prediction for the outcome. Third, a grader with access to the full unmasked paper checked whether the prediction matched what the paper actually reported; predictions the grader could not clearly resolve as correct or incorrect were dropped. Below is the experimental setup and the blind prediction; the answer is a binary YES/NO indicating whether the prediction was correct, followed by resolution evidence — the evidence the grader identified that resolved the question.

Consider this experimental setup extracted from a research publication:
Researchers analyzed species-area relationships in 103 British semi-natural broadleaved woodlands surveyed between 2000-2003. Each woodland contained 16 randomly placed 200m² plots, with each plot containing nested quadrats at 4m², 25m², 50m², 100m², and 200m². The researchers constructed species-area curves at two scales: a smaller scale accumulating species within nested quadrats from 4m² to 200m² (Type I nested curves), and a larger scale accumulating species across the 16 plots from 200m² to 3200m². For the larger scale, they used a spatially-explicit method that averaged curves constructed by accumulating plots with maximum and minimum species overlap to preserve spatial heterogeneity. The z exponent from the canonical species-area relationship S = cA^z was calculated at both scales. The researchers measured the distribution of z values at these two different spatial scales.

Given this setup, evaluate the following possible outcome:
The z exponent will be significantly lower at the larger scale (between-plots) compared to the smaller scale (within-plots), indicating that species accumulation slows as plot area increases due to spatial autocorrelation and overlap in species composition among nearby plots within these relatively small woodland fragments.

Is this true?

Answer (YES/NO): NO